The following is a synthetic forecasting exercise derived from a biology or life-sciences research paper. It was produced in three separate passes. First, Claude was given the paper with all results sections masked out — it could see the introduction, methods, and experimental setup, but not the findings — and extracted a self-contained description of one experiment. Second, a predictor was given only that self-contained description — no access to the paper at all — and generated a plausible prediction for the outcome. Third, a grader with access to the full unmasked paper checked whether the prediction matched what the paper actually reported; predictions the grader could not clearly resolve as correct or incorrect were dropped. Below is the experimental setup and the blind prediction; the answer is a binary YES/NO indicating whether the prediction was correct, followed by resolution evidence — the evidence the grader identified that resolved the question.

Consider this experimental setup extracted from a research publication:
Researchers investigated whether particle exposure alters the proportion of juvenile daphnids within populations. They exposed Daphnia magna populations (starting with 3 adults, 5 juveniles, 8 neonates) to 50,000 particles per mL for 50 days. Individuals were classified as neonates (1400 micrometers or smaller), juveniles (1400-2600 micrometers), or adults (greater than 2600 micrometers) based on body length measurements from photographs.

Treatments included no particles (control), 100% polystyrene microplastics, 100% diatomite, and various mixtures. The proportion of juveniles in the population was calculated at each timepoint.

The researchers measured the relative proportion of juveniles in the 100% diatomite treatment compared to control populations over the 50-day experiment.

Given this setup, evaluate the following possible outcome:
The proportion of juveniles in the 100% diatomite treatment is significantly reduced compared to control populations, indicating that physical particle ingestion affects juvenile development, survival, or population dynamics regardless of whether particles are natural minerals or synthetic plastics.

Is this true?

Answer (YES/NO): YES